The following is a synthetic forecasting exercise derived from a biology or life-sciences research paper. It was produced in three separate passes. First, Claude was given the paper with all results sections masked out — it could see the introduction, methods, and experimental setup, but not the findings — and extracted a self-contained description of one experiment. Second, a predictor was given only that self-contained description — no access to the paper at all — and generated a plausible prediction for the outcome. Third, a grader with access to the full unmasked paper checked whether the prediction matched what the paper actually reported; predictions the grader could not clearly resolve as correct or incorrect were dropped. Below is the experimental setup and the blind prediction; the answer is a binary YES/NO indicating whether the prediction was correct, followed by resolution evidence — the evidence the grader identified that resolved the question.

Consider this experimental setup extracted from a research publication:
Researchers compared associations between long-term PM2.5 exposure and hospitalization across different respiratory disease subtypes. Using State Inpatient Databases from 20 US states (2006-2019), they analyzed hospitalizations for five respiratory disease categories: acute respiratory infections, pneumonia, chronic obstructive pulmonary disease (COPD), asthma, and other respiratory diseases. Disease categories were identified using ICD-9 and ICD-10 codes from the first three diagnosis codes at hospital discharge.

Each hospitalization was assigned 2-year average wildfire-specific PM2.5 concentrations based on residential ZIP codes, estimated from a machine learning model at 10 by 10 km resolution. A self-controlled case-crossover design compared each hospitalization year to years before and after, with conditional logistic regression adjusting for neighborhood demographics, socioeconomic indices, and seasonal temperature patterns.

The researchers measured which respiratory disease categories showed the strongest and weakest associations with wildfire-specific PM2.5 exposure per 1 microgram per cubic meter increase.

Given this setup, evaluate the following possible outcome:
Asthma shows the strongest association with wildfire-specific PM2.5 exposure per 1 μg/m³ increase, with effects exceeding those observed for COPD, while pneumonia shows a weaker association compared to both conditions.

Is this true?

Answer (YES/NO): YES